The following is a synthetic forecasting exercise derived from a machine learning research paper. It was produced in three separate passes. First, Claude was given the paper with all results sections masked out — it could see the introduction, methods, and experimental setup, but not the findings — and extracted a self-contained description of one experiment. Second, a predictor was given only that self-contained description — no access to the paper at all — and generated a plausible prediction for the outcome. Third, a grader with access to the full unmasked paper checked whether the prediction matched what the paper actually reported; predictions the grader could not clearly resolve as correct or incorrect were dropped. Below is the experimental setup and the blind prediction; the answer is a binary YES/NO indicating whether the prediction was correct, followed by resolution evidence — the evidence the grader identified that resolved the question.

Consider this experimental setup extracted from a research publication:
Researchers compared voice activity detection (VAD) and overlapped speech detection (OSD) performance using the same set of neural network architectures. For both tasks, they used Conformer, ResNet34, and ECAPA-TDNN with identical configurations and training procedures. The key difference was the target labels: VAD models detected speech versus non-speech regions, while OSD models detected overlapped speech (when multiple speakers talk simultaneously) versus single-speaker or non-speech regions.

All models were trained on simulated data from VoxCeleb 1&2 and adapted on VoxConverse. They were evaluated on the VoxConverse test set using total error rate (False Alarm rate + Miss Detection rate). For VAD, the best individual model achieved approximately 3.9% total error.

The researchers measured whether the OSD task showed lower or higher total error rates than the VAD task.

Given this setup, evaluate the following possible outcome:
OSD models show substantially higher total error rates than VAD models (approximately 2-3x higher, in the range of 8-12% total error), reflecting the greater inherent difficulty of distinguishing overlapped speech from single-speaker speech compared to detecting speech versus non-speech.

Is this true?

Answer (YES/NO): NO